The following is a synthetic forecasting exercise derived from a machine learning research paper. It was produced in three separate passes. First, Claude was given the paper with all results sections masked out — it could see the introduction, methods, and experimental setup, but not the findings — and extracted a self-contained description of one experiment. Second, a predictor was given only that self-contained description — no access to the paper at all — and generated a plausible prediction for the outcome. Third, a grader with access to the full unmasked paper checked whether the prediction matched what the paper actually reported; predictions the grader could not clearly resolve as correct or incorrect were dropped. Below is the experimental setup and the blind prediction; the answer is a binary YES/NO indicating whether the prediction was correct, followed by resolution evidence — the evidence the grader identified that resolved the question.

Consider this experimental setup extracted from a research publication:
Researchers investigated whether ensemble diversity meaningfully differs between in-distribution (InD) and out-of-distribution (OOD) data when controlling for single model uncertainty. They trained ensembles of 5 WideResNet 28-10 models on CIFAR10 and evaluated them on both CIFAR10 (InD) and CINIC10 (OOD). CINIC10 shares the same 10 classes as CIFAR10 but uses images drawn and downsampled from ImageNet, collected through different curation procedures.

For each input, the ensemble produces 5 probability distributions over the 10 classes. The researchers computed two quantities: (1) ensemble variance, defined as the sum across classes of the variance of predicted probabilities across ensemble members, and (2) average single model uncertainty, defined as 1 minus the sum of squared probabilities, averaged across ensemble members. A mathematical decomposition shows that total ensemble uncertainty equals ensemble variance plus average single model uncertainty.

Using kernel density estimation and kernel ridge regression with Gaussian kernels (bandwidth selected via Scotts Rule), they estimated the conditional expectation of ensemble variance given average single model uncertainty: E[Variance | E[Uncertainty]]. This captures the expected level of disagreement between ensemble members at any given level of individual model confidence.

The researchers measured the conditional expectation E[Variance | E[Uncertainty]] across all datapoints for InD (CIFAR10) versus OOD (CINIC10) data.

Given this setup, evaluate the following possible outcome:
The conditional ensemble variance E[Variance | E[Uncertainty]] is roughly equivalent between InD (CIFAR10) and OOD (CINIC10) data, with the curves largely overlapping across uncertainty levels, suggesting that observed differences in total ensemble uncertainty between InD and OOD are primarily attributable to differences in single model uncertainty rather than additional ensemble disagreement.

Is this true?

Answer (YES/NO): YES